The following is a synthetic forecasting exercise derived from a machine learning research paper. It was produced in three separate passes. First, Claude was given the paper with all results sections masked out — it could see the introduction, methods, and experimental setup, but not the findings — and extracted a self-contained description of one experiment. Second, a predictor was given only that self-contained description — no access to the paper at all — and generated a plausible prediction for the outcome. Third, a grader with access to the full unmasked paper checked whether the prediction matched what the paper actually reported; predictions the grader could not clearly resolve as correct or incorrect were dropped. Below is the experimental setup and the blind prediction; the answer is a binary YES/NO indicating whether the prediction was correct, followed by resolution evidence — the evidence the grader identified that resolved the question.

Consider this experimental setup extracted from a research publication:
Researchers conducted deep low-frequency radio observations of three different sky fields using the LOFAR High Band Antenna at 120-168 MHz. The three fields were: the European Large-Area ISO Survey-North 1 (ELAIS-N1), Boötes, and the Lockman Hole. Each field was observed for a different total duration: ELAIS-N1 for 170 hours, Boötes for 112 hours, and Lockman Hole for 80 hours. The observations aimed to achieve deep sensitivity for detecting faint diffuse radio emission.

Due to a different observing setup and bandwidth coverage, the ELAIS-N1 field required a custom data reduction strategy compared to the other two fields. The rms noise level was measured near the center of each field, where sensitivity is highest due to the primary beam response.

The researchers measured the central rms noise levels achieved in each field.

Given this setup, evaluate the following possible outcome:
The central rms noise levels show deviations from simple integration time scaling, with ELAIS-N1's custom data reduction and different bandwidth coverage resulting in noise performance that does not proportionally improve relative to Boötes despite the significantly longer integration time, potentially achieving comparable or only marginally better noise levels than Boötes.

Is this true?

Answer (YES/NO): NO